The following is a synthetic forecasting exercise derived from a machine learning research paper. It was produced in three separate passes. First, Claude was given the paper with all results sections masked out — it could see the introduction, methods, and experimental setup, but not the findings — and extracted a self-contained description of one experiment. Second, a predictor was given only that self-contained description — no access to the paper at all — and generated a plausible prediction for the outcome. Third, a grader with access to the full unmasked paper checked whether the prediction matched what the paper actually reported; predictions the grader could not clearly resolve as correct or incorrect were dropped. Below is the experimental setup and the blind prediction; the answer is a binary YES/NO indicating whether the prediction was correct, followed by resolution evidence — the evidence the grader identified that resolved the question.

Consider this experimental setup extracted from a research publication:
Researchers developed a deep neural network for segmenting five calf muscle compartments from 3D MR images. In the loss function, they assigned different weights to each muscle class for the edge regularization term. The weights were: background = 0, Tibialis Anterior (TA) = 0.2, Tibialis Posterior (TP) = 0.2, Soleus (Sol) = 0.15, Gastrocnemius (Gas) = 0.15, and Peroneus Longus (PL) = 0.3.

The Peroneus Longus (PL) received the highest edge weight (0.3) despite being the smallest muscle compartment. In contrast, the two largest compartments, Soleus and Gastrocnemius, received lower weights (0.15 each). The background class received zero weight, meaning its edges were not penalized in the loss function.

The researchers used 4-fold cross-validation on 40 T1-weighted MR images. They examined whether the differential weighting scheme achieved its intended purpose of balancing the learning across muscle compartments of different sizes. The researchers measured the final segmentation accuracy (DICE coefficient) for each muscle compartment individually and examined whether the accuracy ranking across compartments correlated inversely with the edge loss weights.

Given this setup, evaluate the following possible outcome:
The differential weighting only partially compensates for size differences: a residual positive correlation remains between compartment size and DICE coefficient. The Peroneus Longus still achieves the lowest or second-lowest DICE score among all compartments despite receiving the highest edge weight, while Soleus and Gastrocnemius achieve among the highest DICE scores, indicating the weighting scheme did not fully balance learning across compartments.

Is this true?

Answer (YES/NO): NO